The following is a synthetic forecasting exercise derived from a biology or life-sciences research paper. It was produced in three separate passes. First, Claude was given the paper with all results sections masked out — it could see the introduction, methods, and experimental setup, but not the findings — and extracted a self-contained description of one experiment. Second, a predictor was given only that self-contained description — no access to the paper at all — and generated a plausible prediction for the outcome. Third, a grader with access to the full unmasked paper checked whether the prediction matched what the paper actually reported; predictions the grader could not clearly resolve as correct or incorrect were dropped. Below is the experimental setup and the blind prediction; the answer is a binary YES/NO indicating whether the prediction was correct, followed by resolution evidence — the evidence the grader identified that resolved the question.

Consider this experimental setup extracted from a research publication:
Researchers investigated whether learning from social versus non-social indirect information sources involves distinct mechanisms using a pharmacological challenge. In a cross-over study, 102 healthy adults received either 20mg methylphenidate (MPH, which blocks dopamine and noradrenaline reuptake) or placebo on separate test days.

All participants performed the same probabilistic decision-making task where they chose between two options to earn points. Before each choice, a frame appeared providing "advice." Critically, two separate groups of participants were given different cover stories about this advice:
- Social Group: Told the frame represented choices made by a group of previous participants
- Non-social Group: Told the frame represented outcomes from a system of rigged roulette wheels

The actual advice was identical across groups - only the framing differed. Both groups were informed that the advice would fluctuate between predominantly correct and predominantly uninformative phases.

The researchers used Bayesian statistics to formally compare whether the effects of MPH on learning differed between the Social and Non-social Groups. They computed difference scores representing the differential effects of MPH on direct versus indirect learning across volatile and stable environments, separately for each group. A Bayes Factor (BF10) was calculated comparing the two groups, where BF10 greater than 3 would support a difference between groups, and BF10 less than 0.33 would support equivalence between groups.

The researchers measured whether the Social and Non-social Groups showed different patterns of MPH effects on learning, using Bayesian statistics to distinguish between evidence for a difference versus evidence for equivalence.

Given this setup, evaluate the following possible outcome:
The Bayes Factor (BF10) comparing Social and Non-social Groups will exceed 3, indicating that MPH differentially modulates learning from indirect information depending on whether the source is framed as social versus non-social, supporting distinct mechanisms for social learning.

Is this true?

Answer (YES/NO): NO